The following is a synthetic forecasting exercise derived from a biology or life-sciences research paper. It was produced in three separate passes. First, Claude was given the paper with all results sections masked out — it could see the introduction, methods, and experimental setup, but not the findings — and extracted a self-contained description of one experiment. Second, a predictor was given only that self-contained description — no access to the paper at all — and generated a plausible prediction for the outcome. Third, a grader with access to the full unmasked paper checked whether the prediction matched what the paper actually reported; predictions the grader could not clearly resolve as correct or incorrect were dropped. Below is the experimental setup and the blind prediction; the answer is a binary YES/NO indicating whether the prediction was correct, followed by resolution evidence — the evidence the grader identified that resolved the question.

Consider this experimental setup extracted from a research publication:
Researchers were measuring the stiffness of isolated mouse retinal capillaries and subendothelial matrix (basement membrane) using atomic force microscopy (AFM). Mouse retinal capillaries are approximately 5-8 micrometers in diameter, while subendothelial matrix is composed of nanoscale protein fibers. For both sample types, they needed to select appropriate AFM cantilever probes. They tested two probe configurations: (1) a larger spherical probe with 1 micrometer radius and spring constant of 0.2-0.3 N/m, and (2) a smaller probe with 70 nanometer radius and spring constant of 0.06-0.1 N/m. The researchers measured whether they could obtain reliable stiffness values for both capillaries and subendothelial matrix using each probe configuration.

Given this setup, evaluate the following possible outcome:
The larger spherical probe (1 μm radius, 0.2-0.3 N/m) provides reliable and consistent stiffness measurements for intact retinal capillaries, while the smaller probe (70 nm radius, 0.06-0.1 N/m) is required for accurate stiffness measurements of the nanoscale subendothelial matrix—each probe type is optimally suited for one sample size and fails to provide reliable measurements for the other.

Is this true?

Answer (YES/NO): YES